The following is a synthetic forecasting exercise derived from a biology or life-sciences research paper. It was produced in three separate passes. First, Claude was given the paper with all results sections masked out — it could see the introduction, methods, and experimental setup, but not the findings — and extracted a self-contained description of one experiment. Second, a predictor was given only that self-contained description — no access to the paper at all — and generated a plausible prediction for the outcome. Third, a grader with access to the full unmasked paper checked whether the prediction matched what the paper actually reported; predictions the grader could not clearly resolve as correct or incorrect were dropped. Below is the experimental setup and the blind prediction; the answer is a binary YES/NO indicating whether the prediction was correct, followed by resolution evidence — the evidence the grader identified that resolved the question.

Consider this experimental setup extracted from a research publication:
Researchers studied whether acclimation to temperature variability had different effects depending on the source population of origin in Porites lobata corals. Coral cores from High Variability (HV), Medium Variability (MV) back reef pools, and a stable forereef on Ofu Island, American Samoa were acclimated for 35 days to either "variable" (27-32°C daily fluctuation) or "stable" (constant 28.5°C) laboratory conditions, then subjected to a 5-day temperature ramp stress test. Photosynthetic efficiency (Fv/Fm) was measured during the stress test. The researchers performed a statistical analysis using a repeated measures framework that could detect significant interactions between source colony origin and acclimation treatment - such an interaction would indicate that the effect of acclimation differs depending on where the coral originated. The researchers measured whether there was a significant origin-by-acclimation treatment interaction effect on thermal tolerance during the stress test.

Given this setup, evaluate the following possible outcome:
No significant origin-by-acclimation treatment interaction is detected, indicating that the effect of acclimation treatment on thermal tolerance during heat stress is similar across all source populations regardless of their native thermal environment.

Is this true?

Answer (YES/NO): YES